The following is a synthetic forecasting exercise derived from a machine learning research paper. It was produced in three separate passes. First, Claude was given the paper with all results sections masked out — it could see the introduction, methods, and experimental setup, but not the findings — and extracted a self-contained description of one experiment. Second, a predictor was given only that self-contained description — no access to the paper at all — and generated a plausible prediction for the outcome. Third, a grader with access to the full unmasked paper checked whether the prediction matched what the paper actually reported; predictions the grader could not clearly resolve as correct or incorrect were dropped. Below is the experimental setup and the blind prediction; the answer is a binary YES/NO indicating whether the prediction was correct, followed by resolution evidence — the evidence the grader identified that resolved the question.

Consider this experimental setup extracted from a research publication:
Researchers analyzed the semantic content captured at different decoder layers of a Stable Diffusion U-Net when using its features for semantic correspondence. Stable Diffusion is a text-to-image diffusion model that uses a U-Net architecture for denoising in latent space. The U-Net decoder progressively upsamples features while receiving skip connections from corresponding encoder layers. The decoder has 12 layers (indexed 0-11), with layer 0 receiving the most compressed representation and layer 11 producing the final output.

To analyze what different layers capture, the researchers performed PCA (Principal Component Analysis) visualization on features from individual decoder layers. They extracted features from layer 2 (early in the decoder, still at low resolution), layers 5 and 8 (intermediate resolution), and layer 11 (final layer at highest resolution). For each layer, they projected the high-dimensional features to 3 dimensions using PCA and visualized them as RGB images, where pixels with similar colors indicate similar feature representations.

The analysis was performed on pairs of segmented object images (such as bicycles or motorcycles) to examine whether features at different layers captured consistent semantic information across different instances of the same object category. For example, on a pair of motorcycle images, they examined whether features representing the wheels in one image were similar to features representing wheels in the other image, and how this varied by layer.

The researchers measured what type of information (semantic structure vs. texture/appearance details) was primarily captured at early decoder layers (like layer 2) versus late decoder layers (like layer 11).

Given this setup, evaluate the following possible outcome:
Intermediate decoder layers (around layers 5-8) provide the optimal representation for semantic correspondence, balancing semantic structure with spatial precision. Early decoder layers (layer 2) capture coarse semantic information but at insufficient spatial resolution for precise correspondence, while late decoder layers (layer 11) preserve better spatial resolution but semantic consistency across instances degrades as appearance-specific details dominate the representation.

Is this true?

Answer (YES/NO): NO